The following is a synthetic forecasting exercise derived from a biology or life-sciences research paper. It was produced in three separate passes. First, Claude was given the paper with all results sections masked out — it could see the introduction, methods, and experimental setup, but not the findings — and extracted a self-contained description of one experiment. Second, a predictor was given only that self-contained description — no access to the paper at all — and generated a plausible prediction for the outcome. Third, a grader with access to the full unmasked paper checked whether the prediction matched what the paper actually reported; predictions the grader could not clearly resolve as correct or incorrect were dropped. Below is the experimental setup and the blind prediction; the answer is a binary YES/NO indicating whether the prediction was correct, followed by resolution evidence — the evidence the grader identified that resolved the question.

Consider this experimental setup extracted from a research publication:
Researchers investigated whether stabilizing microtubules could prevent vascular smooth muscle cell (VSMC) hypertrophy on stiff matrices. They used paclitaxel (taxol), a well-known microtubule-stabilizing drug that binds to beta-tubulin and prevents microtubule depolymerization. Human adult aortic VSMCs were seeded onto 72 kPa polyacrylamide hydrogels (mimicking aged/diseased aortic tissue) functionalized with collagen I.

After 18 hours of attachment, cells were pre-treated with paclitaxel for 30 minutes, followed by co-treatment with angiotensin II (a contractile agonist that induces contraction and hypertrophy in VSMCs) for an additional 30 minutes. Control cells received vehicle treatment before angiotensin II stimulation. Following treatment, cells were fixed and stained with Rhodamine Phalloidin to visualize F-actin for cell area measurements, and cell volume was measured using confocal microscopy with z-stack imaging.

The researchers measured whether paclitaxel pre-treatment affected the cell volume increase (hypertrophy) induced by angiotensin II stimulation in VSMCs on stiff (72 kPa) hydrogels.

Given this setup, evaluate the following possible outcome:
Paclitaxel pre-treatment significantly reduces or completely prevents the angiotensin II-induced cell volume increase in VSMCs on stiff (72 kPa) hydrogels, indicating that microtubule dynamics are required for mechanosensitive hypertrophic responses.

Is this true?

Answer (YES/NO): YES